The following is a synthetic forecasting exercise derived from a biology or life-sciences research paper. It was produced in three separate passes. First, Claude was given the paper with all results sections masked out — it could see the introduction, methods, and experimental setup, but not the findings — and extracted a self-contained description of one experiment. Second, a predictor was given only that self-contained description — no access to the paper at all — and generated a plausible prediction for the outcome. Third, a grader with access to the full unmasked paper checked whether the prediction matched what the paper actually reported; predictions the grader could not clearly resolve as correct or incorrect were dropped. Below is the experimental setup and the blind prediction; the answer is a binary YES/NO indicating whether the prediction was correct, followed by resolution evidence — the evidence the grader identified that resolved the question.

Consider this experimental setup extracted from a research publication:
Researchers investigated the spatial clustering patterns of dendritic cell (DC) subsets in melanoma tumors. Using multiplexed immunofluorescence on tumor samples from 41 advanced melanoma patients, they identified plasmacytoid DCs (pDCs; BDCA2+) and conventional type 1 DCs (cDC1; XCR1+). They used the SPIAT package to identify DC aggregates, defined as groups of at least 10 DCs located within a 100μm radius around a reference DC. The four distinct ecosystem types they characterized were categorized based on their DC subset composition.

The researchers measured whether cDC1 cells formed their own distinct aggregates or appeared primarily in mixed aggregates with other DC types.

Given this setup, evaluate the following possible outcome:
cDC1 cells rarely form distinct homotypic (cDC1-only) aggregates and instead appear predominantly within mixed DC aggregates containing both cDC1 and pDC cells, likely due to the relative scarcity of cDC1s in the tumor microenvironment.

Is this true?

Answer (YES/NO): NO